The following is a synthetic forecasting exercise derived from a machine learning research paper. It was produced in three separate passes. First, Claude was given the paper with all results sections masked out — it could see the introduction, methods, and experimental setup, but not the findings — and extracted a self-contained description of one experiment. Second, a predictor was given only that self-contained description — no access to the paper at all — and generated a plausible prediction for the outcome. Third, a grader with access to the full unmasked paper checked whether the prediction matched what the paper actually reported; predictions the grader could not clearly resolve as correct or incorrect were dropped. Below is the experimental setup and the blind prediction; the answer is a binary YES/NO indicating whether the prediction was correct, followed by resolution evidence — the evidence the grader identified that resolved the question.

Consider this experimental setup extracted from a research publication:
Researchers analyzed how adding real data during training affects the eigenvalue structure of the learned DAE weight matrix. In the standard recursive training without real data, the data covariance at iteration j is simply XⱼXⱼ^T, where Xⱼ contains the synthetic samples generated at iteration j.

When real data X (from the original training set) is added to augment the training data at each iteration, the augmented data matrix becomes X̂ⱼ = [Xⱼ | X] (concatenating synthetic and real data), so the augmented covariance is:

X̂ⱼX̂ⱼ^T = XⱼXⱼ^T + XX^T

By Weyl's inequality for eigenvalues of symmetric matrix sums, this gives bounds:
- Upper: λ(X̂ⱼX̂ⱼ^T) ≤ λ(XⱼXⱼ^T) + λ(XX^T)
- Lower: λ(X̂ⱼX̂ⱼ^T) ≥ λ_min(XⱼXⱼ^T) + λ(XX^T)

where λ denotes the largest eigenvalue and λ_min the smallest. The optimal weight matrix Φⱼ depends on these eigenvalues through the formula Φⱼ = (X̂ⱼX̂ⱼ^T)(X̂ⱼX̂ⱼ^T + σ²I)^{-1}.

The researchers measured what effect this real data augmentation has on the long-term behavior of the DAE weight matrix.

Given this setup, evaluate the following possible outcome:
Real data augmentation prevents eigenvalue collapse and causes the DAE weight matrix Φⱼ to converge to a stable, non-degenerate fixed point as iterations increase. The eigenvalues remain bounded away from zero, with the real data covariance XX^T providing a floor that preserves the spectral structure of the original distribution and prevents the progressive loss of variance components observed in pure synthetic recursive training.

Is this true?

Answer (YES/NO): NO